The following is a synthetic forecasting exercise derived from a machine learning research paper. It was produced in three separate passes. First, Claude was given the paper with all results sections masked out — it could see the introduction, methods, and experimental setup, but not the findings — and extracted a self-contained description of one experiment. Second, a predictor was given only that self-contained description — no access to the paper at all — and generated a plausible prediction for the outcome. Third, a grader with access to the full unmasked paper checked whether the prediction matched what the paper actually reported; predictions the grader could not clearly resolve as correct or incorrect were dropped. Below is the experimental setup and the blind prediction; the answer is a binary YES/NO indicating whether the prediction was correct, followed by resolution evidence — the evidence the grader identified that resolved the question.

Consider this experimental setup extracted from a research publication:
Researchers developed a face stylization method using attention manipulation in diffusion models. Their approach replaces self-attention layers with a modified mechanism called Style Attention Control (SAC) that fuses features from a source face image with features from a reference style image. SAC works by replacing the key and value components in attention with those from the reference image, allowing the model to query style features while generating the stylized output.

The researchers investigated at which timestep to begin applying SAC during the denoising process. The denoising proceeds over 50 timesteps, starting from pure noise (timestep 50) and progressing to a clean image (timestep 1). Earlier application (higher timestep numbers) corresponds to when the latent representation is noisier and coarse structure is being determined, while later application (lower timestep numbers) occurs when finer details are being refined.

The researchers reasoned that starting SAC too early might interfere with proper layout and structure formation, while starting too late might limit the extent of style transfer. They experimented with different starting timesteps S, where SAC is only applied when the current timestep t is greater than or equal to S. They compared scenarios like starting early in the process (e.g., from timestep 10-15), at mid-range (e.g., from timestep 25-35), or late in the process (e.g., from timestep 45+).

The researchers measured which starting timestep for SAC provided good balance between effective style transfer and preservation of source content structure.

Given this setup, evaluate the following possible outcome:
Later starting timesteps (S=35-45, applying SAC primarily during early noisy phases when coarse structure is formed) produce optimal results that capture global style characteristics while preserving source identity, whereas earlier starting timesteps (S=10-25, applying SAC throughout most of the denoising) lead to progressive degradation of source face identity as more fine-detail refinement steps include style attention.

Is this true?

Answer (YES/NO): NO